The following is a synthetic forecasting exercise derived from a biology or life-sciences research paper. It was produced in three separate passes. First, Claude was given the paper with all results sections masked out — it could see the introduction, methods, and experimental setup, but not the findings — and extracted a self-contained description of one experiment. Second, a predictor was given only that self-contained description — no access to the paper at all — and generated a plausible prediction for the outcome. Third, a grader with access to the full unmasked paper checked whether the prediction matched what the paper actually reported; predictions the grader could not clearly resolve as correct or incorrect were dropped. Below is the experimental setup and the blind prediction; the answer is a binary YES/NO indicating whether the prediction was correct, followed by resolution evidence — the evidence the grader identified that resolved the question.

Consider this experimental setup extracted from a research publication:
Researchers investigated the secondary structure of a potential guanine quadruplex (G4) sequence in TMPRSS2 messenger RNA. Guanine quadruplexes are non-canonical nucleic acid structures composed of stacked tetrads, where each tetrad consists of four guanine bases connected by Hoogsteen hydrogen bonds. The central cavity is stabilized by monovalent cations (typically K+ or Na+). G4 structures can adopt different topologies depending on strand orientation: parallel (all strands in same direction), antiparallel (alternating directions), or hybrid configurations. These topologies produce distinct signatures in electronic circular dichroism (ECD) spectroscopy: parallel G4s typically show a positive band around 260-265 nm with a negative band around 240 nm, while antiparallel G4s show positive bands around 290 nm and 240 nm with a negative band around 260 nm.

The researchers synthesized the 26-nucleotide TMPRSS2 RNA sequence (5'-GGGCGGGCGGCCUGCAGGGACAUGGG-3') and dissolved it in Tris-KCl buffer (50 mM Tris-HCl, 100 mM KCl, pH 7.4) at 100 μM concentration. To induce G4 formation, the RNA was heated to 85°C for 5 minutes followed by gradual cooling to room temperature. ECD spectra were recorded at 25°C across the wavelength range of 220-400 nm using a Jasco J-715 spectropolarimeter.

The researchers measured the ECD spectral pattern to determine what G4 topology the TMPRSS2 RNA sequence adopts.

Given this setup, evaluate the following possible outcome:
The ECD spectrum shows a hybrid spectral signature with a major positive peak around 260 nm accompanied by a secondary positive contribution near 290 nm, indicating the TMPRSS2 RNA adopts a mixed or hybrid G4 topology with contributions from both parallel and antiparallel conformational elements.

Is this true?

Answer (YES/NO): NO